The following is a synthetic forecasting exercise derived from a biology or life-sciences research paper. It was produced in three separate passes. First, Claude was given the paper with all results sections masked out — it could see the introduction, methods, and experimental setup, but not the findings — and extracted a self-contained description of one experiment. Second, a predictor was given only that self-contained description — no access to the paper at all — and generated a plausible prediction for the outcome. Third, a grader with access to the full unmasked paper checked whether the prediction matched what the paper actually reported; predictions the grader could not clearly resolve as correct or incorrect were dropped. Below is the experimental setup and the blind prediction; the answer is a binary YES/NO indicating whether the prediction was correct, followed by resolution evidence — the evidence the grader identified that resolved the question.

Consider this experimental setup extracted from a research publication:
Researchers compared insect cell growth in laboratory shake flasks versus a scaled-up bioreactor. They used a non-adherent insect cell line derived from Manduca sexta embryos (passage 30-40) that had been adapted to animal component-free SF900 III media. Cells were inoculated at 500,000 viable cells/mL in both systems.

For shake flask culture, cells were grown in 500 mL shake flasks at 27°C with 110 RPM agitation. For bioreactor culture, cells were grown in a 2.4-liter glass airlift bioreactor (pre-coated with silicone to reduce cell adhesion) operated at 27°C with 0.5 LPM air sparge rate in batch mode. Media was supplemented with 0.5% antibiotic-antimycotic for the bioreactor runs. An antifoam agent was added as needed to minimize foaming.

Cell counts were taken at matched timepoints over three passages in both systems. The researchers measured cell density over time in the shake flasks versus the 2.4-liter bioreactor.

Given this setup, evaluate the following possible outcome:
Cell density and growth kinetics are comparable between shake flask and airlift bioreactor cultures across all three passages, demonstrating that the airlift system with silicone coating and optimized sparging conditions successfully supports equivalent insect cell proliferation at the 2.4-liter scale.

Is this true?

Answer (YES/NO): YES